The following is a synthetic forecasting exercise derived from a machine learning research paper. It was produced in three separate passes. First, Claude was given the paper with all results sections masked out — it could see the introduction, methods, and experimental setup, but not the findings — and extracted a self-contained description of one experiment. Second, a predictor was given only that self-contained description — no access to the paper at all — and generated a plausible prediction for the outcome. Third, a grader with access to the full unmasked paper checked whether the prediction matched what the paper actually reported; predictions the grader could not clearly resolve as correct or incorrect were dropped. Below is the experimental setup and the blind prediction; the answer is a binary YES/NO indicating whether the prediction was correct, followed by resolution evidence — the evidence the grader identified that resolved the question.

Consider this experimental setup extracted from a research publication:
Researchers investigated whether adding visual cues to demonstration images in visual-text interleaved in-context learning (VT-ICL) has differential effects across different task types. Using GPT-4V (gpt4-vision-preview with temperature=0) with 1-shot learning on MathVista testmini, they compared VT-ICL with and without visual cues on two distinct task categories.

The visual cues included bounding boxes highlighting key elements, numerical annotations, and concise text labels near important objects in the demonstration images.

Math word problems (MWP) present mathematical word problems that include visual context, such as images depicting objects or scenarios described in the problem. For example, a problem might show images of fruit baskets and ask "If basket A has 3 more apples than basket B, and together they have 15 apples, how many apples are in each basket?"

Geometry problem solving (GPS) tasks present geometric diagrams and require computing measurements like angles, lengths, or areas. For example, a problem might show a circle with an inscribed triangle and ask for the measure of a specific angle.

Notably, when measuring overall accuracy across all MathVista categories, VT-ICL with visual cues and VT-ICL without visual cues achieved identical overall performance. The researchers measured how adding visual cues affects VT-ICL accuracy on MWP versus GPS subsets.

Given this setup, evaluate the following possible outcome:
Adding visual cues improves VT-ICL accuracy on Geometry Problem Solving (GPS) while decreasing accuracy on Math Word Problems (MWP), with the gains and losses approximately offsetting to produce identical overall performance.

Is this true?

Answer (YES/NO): YES